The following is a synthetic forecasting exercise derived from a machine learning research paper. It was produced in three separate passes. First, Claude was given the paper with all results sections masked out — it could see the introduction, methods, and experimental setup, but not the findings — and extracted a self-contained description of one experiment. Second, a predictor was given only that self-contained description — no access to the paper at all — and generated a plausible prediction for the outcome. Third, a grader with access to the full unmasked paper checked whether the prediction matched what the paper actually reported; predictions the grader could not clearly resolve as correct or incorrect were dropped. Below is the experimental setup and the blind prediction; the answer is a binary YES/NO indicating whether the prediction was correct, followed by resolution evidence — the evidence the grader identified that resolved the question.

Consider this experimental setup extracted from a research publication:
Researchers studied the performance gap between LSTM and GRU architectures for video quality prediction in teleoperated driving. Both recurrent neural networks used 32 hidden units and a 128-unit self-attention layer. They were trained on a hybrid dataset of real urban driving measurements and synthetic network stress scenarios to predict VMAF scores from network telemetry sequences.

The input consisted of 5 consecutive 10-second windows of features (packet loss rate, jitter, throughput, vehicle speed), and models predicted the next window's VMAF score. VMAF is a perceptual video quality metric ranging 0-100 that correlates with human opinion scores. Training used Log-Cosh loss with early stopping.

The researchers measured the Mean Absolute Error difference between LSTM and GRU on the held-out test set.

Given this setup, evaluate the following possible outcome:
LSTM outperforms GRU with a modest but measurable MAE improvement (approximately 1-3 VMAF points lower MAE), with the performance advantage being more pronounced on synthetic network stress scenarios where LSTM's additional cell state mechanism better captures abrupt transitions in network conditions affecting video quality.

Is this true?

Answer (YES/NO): NO